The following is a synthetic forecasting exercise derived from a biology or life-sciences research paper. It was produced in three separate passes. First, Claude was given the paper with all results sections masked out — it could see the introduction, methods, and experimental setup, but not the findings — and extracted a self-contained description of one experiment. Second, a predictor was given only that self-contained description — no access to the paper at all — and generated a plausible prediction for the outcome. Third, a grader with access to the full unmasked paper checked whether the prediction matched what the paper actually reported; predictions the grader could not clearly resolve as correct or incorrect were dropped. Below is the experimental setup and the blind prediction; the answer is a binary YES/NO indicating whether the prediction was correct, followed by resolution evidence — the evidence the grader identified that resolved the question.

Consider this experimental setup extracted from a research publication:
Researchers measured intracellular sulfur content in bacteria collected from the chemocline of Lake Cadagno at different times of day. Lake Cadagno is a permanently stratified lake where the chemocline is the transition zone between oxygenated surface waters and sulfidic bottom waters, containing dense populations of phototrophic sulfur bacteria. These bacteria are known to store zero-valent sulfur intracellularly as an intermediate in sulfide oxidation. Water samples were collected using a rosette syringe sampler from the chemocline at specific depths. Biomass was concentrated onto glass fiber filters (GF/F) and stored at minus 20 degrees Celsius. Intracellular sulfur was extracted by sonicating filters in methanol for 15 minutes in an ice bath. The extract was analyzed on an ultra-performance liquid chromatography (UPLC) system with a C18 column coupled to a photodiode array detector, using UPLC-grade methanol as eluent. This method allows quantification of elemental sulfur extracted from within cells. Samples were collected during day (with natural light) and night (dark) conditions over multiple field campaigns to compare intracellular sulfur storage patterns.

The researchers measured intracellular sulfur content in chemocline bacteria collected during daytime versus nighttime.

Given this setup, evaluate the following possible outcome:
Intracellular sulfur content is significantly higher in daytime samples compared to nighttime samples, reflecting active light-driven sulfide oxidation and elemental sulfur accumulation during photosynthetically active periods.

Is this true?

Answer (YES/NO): NO